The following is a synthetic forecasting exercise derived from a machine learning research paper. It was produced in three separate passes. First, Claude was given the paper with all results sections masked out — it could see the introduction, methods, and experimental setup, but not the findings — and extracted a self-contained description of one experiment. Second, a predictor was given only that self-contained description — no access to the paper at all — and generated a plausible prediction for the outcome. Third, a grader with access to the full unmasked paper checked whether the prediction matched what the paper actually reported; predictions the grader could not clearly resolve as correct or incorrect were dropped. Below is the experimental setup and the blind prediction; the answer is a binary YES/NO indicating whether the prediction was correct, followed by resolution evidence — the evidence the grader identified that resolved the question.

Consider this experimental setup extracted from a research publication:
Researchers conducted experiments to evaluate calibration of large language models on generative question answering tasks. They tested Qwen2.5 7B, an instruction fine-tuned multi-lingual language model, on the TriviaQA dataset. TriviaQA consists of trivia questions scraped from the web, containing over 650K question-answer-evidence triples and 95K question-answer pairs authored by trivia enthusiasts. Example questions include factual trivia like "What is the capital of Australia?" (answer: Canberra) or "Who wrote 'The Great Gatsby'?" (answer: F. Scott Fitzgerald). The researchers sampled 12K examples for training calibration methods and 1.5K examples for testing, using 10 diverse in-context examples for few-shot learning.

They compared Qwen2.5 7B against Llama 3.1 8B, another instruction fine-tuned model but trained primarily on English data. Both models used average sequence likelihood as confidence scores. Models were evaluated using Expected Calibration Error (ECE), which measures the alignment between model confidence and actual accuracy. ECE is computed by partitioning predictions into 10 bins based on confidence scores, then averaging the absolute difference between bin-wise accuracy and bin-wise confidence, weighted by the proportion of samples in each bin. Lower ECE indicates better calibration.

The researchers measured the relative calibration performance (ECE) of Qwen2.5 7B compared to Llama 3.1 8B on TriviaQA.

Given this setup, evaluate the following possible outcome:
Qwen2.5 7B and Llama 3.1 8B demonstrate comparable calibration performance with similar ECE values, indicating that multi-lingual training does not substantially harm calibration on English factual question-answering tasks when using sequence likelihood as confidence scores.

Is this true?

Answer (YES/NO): NO